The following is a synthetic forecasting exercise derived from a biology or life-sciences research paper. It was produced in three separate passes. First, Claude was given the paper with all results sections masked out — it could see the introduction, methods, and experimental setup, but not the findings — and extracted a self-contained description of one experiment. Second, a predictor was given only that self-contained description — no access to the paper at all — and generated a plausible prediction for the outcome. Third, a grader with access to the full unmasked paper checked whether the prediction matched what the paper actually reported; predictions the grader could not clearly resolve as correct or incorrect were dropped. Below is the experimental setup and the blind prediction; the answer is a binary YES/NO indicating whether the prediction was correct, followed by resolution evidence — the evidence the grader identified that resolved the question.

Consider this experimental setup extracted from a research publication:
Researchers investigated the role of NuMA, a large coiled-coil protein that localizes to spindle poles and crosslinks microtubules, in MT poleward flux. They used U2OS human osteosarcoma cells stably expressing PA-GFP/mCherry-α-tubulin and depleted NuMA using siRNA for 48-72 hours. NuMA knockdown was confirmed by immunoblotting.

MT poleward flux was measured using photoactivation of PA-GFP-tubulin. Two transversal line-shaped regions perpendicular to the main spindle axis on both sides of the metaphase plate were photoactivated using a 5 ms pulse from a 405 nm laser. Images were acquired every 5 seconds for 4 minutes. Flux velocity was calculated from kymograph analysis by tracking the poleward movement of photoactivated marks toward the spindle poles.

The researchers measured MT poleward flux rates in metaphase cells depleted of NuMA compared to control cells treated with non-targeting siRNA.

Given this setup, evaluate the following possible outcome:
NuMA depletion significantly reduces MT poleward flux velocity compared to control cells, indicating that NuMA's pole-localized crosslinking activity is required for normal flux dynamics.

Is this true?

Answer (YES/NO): YES